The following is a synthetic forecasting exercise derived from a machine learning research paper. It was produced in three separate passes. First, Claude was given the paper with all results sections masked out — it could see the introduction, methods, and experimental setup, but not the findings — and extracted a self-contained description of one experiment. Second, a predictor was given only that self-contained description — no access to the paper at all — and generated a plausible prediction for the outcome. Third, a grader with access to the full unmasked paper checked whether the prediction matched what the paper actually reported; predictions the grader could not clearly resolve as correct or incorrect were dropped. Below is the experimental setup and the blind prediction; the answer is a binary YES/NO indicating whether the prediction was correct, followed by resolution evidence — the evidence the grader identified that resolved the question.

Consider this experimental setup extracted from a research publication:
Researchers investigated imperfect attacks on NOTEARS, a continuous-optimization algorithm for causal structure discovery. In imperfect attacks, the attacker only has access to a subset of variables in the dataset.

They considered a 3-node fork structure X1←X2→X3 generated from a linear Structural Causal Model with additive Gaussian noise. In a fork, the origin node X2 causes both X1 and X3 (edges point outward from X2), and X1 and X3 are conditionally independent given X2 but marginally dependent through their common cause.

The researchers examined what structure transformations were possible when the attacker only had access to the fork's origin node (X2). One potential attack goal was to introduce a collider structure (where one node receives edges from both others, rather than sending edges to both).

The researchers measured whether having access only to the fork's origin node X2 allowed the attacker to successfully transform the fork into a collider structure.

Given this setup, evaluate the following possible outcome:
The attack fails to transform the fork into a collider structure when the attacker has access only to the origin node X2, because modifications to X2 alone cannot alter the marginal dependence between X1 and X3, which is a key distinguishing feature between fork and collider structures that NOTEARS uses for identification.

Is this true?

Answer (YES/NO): NO